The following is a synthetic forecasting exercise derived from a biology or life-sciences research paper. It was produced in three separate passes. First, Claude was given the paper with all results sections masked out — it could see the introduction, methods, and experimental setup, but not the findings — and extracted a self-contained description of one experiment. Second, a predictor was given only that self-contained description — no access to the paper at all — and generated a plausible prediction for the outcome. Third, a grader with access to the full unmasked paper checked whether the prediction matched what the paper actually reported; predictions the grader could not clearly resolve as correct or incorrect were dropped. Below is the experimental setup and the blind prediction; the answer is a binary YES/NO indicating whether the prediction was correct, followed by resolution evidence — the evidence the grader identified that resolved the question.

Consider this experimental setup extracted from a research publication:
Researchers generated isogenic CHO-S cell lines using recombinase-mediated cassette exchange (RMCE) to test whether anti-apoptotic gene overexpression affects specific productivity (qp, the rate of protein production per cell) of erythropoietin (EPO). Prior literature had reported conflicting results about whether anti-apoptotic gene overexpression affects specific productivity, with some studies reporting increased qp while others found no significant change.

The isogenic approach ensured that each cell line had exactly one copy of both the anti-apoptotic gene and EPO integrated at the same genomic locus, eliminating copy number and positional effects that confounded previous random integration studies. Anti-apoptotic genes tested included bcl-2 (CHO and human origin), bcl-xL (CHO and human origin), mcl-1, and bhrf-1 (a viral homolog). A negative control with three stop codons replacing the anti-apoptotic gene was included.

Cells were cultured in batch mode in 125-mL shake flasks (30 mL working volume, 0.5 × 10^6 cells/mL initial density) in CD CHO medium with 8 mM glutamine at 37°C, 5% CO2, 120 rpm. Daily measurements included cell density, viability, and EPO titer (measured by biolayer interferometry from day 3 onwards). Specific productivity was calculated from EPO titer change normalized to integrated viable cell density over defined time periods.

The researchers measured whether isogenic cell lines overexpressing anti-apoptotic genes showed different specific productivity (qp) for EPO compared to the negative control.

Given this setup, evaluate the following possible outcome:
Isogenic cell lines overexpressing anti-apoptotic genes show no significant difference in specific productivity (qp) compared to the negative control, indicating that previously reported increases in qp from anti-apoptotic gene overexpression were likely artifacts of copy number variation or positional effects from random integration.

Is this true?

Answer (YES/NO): NO